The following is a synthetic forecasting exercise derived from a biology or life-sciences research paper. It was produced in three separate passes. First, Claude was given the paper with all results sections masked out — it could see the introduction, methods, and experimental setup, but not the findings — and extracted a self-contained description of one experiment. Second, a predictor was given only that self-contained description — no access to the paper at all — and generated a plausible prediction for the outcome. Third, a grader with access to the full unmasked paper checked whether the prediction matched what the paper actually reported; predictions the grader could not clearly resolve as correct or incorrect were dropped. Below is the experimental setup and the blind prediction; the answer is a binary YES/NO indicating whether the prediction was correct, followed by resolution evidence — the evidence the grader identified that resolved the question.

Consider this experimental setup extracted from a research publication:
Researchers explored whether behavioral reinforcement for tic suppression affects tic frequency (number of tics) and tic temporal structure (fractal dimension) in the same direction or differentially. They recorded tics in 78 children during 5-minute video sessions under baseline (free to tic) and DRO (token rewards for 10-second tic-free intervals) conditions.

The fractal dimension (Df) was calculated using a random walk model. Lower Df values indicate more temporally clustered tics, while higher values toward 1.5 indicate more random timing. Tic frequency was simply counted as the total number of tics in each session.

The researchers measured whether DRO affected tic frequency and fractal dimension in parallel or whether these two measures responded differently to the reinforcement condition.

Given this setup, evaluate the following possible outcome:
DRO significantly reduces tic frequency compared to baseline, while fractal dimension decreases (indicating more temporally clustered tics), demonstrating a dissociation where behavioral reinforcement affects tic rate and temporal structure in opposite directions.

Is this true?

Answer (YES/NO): NO